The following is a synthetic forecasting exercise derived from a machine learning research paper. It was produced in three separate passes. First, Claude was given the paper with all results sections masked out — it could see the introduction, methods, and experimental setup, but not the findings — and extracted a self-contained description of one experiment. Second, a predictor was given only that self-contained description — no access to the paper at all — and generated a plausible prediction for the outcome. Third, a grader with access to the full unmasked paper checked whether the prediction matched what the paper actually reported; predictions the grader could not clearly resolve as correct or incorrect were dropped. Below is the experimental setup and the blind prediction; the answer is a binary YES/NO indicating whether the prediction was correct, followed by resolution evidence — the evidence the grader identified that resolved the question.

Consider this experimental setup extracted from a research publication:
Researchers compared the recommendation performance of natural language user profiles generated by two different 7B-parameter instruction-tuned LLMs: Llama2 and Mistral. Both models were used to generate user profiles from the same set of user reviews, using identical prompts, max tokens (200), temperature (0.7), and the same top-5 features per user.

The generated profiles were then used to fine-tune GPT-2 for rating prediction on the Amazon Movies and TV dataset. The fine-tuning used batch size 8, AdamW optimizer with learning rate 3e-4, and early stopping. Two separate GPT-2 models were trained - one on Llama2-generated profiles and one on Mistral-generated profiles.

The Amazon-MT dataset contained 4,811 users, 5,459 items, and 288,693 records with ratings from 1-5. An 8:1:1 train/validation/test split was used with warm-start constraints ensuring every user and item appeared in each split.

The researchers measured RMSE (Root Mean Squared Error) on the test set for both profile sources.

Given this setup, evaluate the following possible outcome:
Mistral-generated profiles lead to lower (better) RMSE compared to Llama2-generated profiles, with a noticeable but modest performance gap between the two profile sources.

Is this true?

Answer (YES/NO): NO